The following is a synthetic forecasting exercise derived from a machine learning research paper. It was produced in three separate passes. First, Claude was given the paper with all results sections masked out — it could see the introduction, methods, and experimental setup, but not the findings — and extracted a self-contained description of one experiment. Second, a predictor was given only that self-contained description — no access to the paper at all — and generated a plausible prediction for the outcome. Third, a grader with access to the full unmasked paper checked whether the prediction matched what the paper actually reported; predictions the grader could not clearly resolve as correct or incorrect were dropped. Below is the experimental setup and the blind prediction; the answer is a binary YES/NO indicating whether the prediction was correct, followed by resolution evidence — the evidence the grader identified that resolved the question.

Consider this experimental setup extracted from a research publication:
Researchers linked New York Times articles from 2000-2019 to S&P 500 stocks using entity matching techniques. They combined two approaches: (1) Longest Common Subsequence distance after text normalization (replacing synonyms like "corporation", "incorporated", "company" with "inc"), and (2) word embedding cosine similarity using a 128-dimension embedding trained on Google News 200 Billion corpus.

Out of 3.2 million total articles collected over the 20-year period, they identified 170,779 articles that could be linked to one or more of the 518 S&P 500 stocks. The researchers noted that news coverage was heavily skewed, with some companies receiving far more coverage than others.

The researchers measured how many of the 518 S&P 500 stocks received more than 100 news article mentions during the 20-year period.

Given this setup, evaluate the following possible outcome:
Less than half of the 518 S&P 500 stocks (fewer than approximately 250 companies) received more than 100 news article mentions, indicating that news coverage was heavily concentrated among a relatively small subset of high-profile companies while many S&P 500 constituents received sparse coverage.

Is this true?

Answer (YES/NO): YES